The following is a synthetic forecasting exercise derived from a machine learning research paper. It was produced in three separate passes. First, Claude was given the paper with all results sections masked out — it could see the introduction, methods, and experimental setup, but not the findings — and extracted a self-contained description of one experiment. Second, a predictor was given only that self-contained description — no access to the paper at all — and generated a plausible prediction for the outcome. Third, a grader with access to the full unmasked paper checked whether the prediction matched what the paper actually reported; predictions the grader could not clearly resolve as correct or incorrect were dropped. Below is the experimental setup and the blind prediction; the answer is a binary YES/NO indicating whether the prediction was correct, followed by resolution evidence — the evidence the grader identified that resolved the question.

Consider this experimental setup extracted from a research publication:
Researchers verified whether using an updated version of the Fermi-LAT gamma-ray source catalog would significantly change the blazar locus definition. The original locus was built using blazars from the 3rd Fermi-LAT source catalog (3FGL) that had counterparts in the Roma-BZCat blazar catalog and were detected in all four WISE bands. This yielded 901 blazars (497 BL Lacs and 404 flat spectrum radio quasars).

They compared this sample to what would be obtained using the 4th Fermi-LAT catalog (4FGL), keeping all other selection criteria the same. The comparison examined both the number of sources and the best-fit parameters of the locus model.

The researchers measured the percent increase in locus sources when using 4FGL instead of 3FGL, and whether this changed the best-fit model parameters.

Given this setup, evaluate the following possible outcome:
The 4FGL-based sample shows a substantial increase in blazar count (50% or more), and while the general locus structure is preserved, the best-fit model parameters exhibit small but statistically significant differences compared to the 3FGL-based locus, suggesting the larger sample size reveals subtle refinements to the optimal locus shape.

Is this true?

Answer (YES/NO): NO